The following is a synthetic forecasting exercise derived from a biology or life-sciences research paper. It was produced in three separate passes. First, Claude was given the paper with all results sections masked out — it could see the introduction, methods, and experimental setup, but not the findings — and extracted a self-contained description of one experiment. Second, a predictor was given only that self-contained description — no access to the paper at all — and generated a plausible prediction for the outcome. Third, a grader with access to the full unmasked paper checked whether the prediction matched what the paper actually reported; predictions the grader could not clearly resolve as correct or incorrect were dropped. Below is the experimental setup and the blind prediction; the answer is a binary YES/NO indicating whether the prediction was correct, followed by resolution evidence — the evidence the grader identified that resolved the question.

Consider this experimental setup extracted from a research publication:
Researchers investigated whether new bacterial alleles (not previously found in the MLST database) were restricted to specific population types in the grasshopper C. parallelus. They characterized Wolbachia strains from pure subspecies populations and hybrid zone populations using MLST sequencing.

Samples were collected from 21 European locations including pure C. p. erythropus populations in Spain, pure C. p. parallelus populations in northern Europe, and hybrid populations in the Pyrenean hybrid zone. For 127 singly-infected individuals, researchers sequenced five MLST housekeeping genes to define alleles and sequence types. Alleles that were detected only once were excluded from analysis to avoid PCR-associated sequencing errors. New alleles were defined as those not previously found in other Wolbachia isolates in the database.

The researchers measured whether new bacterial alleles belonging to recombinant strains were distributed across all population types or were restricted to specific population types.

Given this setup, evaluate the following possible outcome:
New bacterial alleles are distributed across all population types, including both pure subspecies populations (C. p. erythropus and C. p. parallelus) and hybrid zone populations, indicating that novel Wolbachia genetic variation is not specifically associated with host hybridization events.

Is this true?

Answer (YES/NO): NO